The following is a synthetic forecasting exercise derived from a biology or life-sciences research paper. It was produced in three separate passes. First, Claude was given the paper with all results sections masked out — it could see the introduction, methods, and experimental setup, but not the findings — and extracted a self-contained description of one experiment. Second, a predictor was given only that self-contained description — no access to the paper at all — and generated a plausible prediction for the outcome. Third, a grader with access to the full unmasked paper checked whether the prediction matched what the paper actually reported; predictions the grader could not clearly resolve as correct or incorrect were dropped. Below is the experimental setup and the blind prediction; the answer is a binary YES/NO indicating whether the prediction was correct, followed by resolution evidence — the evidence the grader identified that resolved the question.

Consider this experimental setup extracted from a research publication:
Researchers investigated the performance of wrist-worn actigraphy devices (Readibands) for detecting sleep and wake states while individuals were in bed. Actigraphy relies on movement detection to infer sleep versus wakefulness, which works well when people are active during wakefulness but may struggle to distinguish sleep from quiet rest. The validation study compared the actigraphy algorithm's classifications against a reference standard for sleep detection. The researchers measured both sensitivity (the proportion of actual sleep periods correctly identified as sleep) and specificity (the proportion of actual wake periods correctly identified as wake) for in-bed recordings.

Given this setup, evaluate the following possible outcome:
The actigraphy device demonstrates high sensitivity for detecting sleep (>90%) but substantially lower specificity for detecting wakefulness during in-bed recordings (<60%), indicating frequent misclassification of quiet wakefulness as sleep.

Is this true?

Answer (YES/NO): NO